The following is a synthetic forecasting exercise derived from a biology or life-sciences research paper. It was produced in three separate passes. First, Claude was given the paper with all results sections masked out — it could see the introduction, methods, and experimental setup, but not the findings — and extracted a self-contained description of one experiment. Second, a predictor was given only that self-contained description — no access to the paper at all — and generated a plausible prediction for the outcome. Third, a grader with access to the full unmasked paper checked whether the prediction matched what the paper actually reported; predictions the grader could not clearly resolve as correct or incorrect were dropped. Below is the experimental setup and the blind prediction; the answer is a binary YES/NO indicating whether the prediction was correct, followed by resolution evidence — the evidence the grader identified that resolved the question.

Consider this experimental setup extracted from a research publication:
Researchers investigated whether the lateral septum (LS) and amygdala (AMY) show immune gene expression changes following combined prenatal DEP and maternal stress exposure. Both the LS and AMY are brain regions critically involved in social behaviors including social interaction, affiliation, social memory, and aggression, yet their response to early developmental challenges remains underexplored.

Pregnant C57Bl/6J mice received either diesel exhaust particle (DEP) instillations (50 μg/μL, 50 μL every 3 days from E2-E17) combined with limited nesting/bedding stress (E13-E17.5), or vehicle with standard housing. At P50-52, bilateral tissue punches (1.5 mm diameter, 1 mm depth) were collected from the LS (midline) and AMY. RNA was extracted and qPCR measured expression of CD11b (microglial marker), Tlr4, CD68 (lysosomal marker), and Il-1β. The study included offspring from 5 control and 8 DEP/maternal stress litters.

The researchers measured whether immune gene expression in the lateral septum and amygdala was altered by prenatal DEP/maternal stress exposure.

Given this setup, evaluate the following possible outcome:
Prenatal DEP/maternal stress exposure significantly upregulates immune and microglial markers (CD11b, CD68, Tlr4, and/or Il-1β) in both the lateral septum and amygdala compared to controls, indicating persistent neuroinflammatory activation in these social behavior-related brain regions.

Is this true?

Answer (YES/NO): NO